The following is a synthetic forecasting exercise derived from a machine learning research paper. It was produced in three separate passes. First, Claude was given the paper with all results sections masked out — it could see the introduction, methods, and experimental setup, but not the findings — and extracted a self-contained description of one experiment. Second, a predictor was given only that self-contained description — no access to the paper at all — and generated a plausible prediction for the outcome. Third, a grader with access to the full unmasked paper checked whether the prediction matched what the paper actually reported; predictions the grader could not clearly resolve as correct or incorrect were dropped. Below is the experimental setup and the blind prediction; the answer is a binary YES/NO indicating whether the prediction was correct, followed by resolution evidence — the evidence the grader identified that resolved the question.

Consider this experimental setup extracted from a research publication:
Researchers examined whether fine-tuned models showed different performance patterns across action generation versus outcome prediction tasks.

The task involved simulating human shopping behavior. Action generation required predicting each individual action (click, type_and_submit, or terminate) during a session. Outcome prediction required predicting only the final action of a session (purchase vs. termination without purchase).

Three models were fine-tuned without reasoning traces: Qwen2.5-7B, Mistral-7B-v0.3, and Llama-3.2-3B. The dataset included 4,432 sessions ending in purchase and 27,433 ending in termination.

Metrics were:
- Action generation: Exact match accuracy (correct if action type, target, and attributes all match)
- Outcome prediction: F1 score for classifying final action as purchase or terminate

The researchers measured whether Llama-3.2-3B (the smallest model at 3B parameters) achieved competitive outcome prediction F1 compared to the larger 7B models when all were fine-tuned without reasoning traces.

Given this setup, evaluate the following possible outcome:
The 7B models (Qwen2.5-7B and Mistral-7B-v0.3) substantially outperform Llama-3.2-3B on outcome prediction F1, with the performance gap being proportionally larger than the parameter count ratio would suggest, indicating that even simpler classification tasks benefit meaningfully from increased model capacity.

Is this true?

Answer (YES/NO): YES